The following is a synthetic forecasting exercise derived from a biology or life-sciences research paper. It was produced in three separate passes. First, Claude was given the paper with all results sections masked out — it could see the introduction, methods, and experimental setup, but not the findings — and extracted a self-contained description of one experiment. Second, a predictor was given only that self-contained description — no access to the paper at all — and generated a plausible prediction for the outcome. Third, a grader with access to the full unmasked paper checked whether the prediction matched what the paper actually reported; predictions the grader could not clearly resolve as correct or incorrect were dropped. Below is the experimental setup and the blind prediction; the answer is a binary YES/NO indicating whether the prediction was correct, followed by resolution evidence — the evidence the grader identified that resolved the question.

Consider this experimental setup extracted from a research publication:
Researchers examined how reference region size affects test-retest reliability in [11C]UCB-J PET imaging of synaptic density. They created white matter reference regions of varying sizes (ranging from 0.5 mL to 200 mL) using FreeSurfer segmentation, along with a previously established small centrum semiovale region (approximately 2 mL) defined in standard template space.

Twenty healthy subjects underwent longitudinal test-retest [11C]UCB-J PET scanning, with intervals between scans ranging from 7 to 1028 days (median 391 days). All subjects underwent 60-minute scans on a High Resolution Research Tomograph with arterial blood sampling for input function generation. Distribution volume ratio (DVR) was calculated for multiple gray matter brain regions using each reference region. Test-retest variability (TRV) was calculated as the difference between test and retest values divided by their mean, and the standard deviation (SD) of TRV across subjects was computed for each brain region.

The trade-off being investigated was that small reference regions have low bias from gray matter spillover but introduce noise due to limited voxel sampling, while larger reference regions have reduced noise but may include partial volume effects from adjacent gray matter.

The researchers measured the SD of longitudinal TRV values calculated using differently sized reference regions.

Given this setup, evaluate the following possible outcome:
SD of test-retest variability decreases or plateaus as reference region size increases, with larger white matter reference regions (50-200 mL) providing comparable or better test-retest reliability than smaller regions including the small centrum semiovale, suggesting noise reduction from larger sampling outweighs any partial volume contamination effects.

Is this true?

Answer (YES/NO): YES